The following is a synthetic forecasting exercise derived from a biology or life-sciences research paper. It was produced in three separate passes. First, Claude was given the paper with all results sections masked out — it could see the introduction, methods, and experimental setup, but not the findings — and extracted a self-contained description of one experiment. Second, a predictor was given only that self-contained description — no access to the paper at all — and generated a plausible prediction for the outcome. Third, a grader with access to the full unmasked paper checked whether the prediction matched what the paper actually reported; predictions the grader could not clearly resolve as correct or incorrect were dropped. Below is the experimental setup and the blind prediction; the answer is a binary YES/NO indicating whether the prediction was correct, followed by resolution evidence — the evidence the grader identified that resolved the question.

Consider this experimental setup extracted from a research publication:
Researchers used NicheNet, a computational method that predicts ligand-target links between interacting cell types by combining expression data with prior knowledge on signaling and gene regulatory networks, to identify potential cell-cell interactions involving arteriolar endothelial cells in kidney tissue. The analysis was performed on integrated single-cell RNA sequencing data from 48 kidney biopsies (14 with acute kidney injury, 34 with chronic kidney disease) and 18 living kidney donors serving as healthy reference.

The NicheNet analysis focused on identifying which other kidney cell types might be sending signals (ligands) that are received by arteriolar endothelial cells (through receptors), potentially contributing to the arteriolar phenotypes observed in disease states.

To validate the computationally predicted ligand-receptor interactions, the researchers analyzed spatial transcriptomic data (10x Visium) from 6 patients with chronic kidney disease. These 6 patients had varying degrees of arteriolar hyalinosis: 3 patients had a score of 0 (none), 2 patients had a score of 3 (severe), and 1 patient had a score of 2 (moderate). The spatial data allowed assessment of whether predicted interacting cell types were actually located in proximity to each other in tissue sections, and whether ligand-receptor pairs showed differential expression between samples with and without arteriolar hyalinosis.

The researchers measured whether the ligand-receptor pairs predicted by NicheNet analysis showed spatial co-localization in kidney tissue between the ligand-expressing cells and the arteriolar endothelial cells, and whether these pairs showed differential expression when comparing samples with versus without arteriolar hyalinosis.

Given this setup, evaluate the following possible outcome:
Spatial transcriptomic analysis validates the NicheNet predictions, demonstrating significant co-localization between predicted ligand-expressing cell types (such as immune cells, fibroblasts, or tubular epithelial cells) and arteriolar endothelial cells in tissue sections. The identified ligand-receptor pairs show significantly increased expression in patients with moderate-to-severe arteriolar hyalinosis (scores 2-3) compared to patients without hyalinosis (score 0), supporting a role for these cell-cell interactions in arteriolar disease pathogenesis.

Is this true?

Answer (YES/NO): YES